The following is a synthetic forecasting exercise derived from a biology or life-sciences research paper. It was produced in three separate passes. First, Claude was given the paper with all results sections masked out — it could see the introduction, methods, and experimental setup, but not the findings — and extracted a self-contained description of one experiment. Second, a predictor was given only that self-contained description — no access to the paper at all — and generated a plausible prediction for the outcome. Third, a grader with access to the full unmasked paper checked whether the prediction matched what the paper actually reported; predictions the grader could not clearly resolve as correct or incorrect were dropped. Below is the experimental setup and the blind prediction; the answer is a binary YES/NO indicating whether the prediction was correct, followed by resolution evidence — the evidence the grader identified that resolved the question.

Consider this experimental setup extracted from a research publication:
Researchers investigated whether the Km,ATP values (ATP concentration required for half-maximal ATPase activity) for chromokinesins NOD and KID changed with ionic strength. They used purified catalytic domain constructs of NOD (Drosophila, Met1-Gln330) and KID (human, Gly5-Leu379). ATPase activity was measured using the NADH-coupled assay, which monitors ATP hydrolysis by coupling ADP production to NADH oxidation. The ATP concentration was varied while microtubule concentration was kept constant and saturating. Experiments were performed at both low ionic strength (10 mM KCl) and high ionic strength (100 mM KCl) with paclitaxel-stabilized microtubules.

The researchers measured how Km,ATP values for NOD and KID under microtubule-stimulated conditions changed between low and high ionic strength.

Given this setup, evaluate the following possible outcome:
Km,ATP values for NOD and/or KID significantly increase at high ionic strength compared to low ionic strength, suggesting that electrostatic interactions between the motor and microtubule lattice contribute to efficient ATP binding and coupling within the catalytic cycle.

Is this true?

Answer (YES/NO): NO